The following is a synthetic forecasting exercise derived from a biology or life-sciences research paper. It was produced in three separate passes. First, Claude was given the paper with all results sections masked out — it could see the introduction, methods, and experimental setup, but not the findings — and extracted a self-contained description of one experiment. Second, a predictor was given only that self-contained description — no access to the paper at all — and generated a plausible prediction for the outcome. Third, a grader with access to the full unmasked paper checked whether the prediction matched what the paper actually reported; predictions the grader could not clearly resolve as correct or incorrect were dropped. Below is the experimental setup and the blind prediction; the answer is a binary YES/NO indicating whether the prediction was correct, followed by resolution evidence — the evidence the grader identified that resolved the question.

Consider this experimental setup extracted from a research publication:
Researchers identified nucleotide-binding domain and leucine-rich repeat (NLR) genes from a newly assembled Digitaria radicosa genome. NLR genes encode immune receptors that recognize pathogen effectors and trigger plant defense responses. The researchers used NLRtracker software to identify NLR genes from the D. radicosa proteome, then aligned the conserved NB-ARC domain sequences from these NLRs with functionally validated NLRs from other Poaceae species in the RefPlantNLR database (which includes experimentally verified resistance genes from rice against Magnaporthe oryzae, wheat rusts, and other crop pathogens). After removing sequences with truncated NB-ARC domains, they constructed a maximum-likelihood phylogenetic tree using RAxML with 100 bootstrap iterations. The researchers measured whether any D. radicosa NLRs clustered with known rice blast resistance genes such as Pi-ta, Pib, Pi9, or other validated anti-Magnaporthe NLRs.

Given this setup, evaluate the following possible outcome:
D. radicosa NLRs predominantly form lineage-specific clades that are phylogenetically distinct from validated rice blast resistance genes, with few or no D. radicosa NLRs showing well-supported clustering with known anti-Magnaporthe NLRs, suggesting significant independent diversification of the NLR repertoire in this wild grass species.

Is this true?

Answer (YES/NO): NO